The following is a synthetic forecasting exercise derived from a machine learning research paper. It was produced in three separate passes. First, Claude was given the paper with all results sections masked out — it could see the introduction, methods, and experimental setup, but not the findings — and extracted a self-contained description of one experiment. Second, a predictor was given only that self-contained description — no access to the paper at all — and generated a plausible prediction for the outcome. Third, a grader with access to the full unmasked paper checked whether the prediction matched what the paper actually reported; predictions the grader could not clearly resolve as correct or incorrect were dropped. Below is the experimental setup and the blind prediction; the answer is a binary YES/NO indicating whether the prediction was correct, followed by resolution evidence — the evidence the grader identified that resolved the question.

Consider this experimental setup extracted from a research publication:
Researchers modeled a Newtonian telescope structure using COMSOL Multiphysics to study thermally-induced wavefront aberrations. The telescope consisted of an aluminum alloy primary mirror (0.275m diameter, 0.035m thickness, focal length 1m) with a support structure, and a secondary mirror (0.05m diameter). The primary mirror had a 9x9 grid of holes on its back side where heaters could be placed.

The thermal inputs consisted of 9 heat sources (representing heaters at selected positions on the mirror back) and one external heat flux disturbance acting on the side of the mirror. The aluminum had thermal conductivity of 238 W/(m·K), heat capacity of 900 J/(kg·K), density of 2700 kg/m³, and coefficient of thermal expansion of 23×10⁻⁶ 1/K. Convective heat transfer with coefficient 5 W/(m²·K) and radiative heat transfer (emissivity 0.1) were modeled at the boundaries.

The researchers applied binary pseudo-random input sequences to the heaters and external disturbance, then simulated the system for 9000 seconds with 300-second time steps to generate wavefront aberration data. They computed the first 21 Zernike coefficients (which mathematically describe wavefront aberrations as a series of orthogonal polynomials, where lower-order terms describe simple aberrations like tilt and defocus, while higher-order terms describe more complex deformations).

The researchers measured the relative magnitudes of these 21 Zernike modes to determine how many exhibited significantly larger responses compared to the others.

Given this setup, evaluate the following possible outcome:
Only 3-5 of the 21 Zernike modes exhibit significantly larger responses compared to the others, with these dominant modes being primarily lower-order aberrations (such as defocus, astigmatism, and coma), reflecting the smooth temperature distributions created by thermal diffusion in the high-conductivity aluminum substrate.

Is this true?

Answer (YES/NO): YES